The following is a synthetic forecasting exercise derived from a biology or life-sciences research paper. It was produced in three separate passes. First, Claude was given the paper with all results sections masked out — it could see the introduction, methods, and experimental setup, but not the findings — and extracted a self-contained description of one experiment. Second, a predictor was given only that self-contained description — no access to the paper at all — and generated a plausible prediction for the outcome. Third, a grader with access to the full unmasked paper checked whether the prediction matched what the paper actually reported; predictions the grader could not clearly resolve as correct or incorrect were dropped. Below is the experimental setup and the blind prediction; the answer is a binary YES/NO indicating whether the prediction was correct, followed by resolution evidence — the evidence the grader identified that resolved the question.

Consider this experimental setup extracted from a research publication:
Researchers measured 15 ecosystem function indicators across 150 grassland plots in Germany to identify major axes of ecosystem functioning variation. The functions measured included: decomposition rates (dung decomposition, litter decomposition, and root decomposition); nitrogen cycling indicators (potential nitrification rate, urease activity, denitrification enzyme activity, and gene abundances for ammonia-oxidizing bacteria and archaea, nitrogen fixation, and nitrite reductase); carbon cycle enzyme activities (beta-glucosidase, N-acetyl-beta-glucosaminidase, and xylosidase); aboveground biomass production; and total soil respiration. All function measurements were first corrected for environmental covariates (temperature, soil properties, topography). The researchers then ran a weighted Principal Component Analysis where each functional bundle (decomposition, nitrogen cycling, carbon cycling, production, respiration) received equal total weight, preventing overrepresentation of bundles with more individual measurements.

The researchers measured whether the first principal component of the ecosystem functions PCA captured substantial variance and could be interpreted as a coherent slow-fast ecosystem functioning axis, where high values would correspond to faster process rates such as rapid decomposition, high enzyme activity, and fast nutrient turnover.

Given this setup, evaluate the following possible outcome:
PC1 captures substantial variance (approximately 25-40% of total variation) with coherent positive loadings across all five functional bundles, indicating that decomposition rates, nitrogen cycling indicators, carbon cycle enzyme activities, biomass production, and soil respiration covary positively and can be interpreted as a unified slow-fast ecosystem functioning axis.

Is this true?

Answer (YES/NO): YES